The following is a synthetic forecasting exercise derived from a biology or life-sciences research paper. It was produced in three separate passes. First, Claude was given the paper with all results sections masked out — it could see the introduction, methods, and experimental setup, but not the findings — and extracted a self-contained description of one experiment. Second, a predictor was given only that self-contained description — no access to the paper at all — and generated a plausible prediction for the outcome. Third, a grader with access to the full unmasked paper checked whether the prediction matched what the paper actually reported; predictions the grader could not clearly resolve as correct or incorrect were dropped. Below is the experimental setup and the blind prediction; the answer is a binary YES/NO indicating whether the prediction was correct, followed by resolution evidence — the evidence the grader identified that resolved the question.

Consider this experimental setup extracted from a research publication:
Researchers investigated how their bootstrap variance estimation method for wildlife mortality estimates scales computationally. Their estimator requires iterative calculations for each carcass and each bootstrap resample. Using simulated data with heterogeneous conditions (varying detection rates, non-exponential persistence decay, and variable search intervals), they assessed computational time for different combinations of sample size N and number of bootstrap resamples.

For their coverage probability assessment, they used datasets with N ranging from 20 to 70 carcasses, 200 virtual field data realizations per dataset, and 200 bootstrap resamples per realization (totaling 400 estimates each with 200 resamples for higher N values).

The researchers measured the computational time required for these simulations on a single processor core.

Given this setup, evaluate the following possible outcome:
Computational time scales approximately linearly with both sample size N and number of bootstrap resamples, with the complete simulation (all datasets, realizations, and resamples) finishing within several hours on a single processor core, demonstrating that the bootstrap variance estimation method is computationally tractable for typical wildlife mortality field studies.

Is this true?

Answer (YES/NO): NO